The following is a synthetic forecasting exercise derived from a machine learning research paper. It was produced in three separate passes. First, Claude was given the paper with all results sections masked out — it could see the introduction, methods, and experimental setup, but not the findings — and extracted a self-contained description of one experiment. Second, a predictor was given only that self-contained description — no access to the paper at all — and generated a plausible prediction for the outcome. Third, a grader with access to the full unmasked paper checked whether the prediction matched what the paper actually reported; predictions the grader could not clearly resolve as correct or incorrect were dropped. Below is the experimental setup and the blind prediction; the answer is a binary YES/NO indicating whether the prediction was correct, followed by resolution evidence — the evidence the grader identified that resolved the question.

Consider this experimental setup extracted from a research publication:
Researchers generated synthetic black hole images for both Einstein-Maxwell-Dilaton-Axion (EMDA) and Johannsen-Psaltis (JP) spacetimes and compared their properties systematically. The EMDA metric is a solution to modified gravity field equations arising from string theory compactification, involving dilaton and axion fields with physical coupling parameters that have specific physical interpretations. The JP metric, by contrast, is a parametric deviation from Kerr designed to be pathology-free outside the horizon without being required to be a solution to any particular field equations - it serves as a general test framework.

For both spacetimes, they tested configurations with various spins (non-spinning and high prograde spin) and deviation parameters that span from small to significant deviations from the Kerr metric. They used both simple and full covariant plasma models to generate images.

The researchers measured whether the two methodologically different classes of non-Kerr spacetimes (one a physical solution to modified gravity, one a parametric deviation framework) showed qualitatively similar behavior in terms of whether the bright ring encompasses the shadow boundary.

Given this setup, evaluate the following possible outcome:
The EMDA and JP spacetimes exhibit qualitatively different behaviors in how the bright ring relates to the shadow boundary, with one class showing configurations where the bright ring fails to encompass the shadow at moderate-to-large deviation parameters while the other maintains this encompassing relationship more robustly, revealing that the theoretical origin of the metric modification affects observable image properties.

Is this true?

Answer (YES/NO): NO